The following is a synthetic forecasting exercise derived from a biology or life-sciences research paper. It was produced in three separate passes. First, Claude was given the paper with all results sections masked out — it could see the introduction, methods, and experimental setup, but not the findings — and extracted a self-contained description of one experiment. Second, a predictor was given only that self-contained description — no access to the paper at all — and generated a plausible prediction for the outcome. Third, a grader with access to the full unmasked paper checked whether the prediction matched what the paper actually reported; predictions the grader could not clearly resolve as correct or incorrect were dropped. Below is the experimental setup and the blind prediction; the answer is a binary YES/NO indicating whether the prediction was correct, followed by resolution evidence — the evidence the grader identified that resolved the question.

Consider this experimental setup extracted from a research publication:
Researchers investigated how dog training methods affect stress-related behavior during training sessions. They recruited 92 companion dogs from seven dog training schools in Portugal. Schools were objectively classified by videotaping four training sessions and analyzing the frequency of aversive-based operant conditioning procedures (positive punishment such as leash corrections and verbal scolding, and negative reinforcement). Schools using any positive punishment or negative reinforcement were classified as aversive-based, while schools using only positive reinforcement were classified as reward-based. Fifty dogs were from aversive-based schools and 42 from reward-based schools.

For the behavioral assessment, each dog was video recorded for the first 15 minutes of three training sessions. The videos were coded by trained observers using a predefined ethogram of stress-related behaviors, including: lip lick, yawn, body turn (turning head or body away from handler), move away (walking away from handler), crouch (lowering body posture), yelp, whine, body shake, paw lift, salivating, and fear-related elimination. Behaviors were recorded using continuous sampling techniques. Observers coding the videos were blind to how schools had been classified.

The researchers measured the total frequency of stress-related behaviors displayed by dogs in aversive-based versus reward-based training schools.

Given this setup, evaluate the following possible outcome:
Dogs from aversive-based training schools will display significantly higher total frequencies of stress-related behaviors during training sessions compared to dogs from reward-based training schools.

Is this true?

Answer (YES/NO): YES